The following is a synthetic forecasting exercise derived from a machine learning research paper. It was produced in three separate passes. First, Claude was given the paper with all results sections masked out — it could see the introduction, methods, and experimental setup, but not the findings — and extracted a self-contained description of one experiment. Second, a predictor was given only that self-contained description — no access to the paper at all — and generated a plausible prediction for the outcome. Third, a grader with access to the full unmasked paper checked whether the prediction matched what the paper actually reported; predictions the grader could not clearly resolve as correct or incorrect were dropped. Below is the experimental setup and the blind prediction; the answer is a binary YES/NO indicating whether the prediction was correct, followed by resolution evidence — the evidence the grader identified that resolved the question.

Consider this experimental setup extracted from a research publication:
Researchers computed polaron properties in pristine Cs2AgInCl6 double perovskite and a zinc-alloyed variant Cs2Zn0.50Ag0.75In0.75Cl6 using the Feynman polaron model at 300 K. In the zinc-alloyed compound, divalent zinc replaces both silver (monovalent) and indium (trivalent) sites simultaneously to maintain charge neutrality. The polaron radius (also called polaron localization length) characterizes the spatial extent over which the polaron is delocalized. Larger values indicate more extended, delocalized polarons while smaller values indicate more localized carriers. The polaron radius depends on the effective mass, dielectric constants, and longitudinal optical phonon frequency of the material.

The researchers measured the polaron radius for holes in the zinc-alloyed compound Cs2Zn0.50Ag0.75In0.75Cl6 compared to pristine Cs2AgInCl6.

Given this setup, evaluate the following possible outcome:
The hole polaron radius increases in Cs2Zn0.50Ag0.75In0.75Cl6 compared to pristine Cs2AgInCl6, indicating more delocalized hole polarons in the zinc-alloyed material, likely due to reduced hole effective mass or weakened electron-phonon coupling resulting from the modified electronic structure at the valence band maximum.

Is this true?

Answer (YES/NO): YES